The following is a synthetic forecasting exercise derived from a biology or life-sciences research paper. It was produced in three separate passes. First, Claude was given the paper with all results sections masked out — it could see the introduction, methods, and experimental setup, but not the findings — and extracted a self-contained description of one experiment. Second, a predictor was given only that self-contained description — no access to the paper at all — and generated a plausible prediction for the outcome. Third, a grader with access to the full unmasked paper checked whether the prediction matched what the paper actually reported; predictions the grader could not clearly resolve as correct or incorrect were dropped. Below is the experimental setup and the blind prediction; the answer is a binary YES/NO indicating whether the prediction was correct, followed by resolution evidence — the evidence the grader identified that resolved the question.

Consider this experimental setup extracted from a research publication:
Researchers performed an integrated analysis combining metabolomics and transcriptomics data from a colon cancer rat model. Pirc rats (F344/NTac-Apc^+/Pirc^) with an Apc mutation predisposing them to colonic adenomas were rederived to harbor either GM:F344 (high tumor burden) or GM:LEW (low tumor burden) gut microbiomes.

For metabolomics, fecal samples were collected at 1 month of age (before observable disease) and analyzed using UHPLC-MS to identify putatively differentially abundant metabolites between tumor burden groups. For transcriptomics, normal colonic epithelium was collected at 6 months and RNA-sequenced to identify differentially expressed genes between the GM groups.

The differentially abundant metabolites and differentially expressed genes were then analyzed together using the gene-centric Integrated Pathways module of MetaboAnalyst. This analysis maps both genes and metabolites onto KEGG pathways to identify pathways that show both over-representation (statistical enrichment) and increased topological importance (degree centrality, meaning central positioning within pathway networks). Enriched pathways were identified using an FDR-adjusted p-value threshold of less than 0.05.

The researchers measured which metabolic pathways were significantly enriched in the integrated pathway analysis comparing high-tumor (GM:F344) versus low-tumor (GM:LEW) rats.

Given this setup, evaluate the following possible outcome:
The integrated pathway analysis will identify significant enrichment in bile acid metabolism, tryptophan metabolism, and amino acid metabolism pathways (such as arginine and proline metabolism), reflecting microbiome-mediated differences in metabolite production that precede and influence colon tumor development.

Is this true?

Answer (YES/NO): NO